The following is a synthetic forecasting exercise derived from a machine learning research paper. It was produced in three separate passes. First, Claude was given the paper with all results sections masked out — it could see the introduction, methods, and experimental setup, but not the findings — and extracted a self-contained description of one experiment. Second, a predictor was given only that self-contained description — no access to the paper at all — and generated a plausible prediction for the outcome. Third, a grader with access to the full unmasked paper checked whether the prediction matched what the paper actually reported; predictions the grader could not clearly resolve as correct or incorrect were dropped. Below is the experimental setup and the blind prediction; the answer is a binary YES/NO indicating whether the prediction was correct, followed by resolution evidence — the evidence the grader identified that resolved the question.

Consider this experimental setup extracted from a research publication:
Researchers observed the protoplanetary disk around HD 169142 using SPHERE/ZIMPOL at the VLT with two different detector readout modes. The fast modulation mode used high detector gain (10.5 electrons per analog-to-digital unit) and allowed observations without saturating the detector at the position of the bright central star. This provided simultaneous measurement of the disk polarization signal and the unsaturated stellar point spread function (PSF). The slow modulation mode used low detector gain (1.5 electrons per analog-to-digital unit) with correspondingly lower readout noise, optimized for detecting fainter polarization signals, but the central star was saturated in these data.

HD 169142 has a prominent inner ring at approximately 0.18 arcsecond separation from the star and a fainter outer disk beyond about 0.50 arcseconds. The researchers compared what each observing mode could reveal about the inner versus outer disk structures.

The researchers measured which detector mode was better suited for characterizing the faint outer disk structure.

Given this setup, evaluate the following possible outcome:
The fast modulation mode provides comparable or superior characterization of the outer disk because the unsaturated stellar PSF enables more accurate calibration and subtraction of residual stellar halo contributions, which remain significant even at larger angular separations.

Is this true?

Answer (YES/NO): NO